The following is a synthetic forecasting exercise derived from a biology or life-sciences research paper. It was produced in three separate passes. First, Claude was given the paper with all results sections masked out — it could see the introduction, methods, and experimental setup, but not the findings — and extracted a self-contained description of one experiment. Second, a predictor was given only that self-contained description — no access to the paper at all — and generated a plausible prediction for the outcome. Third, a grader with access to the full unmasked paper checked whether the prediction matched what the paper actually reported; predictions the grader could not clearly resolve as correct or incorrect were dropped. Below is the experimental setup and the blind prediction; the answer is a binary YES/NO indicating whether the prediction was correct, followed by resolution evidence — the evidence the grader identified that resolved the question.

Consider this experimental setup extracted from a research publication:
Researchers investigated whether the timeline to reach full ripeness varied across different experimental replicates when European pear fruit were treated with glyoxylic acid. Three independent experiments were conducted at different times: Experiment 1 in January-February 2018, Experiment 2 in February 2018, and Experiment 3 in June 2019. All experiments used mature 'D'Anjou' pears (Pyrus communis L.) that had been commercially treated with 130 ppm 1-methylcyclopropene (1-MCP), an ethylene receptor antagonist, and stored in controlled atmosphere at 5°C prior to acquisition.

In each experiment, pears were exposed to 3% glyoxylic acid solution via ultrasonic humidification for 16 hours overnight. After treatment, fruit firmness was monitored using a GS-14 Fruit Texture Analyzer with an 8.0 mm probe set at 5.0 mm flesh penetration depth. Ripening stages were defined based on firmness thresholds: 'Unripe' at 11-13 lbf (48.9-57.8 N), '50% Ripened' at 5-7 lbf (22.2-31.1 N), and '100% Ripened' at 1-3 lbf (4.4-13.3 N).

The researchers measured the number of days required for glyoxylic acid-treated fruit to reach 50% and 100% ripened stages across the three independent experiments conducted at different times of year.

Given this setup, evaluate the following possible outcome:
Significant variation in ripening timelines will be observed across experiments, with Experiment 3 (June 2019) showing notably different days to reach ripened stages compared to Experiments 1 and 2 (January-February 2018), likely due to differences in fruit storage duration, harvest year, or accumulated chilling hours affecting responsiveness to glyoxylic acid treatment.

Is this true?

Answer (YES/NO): NO